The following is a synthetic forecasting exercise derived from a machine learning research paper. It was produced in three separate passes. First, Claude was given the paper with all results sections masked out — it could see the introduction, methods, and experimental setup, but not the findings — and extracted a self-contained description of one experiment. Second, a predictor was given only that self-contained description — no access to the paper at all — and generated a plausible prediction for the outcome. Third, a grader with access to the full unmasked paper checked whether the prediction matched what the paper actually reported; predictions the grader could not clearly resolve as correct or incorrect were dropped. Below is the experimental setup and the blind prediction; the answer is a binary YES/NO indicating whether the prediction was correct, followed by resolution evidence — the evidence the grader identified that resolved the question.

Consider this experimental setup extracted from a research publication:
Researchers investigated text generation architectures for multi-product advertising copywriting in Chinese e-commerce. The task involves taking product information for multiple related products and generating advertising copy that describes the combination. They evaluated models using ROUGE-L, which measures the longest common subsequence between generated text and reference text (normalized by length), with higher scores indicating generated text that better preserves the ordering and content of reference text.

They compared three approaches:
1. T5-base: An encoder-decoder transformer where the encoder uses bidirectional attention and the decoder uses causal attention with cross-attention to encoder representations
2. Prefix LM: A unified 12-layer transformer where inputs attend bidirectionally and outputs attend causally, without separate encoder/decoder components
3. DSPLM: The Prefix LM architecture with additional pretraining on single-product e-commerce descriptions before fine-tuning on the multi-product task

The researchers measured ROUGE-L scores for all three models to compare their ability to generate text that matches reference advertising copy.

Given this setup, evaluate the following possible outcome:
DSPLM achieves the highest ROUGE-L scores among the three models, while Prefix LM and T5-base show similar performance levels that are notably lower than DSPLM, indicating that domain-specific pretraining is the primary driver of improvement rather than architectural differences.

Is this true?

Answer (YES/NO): NO